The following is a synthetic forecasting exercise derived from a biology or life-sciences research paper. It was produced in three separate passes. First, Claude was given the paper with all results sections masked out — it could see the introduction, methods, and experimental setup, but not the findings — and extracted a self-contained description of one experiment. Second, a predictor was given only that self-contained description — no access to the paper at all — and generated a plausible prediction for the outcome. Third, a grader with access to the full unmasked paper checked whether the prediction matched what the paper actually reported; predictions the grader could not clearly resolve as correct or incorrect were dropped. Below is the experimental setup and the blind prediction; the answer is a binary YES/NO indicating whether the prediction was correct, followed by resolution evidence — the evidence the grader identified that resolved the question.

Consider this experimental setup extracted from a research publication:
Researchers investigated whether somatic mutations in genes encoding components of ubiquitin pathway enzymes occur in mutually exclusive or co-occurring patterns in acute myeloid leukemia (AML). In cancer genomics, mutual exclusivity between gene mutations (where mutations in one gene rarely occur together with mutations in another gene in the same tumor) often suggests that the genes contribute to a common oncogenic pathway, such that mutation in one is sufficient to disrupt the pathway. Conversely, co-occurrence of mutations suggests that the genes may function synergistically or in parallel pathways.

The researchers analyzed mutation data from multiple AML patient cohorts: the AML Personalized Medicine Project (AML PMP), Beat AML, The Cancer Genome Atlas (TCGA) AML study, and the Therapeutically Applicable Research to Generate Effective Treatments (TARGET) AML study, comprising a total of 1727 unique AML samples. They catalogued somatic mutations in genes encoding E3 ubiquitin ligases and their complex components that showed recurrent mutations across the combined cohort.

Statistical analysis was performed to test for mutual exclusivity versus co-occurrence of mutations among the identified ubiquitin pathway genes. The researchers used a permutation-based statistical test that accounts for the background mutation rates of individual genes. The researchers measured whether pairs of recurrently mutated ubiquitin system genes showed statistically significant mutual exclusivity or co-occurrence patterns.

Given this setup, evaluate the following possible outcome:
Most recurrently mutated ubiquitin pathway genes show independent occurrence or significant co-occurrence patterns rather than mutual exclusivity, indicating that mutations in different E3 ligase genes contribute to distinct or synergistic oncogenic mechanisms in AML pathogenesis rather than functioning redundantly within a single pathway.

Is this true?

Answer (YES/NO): NO